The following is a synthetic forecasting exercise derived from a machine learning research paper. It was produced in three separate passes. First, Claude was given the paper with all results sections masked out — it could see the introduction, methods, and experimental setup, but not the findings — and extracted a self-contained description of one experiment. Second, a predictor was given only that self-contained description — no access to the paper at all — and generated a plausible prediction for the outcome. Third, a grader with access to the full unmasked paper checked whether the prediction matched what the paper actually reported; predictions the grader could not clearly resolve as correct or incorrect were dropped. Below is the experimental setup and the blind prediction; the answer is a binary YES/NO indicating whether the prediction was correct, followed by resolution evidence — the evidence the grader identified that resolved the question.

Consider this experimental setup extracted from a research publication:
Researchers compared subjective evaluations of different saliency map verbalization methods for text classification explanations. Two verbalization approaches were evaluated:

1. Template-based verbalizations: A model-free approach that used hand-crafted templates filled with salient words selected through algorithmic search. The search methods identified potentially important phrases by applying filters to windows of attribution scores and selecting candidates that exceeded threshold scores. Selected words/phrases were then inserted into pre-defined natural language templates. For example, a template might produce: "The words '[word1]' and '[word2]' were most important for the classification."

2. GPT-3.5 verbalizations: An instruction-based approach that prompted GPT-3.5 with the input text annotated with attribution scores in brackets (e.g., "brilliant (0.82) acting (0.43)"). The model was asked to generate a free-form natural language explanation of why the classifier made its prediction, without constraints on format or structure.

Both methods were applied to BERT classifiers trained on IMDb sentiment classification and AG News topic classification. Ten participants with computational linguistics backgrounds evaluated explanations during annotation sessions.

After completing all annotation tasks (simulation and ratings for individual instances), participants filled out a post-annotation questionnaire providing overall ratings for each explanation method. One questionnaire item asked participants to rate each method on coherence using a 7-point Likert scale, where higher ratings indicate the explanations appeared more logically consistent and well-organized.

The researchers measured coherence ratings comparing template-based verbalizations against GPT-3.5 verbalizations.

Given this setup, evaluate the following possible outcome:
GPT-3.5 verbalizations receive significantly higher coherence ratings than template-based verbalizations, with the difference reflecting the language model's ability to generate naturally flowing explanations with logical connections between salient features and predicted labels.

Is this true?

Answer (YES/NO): YES